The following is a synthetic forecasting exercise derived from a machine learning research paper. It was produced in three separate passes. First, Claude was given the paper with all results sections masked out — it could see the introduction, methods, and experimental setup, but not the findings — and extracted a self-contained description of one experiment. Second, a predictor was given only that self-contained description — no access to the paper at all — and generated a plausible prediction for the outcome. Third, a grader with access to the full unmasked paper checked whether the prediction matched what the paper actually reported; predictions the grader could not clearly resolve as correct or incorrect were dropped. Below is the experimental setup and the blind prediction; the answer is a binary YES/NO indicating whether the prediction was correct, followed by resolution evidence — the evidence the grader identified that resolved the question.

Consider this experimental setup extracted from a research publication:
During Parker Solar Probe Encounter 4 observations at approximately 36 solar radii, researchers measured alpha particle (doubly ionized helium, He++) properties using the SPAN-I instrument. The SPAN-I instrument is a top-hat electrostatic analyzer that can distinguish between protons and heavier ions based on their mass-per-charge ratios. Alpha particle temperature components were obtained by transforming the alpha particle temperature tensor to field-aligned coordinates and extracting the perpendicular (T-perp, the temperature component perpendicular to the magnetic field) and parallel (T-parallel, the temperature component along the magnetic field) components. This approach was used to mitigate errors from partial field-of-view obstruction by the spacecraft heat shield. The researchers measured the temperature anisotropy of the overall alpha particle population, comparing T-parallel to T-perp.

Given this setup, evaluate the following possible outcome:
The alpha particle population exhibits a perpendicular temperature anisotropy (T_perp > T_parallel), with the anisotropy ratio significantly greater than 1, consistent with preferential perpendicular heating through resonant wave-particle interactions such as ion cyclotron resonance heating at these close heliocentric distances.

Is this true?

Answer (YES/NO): NO